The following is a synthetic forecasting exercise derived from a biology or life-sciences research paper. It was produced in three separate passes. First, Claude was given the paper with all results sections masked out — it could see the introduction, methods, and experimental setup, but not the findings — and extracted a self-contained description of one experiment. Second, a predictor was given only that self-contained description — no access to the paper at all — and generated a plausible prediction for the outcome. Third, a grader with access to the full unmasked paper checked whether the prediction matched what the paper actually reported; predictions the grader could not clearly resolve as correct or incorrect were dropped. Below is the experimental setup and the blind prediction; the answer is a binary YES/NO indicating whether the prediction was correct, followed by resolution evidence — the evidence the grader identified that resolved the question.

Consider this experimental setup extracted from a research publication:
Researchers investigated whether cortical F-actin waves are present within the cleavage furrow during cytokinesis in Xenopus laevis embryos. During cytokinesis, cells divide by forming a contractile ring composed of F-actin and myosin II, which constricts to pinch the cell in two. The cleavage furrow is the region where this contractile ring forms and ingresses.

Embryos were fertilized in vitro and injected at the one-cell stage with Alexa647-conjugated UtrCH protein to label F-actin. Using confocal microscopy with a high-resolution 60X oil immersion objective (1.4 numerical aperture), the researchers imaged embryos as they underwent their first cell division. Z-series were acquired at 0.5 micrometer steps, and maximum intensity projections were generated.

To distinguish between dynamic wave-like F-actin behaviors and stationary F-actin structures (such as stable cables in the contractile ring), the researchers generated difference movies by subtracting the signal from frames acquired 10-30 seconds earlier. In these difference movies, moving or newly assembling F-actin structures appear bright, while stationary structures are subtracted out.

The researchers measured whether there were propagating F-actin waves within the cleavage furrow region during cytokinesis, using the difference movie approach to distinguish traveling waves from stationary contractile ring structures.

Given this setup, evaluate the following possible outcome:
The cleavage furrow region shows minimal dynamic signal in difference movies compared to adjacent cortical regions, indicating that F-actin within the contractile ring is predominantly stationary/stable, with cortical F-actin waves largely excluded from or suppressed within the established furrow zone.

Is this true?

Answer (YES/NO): NO